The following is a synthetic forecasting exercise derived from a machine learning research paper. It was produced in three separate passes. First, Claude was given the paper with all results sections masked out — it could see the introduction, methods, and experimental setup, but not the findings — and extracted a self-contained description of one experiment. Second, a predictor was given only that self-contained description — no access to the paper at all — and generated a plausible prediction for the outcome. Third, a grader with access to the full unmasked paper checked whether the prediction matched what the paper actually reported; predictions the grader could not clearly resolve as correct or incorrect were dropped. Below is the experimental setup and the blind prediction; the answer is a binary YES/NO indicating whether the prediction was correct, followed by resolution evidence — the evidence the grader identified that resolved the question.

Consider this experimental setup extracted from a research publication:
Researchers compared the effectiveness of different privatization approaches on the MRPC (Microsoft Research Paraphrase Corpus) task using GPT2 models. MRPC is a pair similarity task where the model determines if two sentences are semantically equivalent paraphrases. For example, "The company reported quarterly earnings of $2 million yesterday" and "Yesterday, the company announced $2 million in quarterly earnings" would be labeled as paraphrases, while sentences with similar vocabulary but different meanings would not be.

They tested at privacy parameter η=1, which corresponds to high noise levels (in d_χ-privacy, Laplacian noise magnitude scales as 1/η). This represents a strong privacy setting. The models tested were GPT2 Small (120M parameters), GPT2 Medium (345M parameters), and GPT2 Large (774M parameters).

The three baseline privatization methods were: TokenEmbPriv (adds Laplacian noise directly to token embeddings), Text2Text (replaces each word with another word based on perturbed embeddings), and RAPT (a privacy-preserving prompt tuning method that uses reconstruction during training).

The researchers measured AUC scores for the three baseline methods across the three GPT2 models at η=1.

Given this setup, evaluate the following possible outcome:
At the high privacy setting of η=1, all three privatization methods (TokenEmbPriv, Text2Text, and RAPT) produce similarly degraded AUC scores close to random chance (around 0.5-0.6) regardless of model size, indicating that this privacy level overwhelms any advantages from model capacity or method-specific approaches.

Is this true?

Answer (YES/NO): YES